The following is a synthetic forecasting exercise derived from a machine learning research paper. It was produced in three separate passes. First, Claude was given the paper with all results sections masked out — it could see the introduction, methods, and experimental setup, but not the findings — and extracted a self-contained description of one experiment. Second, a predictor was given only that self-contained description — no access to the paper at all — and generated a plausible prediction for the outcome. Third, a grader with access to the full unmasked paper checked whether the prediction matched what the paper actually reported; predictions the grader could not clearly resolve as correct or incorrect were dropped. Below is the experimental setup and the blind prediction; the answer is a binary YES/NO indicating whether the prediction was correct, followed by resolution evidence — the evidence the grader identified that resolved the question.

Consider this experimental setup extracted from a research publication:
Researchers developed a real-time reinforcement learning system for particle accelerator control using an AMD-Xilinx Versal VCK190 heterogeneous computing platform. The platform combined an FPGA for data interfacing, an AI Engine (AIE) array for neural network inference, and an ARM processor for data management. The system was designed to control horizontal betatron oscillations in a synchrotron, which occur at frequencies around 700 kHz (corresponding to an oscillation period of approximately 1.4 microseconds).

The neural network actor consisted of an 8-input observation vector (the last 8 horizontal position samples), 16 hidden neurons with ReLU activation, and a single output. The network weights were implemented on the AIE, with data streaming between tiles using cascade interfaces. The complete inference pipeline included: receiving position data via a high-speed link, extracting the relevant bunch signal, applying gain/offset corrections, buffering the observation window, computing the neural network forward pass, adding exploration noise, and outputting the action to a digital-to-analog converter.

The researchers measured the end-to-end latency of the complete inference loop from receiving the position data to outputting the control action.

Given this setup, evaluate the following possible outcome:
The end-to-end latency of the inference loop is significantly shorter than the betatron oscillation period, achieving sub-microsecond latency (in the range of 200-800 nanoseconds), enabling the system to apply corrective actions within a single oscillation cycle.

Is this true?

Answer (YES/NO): NO